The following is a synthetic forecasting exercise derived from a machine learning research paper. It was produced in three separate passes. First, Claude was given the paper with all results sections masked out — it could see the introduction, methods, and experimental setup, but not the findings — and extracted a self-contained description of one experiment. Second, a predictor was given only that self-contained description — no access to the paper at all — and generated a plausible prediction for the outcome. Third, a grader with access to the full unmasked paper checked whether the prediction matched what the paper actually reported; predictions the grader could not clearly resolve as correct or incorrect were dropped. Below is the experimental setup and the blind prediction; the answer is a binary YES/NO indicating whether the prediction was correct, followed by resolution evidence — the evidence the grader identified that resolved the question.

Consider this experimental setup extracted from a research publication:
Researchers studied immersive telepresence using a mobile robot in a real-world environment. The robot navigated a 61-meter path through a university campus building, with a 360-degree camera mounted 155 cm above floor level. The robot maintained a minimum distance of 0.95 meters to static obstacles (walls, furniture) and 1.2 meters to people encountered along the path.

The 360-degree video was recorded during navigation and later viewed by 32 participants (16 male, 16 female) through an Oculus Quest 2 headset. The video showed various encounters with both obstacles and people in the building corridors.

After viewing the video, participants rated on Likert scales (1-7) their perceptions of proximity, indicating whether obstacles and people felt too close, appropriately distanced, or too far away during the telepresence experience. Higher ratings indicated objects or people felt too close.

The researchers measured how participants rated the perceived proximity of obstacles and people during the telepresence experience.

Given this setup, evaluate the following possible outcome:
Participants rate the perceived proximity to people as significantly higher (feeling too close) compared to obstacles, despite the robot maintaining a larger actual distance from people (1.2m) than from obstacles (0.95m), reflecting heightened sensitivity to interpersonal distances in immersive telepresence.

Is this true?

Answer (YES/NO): NO